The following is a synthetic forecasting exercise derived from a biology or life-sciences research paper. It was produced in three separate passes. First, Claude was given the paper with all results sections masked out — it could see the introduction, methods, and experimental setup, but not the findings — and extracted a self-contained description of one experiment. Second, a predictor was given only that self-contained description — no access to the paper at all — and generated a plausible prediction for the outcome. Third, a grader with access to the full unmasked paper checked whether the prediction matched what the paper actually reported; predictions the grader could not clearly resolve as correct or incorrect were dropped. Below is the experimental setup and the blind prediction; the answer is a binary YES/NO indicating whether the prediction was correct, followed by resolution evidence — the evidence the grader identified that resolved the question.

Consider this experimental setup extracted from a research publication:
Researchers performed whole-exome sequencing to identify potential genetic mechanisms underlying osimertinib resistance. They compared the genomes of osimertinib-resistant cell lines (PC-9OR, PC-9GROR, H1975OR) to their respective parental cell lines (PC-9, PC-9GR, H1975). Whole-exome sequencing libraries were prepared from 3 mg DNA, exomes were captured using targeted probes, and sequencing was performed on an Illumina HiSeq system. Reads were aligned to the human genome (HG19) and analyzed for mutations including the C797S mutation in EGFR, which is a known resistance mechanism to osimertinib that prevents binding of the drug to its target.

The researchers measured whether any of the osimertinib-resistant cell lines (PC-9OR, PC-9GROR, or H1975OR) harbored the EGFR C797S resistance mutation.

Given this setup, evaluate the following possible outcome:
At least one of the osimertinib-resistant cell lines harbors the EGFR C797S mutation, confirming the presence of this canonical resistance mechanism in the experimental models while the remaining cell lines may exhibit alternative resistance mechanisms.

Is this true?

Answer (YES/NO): NO